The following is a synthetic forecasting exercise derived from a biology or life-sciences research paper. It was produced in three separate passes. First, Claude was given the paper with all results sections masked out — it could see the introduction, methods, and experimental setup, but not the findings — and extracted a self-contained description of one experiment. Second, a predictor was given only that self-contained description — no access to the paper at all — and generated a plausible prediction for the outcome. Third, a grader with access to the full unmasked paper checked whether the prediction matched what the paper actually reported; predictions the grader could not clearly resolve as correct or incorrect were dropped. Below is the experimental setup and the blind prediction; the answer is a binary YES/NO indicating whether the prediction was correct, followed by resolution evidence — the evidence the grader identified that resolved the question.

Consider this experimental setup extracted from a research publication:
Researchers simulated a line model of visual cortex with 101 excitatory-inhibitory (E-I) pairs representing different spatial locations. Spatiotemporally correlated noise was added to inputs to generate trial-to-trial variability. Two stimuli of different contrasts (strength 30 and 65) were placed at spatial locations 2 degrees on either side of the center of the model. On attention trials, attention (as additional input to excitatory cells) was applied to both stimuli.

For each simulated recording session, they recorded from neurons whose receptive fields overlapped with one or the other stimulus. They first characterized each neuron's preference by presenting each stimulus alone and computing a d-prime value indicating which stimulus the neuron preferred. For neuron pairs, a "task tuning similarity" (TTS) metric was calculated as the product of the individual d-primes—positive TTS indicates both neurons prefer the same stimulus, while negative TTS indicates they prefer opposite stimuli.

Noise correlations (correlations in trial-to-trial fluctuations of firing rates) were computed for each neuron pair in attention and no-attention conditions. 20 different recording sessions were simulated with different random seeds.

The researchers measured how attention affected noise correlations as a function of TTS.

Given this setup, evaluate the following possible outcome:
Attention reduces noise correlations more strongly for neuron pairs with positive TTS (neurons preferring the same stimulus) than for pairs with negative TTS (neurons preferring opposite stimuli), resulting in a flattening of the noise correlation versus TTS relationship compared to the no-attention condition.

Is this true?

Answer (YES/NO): NO